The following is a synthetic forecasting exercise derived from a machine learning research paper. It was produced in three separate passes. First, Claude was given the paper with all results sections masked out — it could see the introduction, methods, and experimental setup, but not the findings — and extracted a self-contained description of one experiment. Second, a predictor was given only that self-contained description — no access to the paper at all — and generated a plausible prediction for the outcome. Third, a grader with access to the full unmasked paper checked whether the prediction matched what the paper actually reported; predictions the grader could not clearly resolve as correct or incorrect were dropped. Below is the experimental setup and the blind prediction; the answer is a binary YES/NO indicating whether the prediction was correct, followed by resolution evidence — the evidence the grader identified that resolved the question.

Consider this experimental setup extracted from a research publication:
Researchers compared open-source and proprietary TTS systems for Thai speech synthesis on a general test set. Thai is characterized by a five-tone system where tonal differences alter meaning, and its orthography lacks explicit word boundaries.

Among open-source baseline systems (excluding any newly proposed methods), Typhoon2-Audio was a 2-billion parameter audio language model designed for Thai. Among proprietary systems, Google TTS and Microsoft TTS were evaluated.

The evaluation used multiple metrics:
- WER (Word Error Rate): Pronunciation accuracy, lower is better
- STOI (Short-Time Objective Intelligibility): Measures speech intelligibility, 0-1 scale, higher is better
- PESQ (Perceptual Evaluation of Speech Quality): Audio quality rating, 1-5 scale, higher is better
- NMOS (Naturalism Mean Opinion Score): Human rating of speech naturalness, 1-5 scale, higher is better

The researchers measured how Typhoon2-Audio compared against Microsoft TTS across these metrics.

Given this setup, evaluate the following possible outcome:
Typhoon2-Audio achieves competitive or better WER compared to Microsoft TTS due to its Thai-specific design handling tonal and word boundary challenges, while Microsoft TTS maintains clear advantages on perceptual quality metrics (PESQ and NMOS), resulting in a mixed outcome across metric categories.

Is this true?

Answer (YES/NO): NO